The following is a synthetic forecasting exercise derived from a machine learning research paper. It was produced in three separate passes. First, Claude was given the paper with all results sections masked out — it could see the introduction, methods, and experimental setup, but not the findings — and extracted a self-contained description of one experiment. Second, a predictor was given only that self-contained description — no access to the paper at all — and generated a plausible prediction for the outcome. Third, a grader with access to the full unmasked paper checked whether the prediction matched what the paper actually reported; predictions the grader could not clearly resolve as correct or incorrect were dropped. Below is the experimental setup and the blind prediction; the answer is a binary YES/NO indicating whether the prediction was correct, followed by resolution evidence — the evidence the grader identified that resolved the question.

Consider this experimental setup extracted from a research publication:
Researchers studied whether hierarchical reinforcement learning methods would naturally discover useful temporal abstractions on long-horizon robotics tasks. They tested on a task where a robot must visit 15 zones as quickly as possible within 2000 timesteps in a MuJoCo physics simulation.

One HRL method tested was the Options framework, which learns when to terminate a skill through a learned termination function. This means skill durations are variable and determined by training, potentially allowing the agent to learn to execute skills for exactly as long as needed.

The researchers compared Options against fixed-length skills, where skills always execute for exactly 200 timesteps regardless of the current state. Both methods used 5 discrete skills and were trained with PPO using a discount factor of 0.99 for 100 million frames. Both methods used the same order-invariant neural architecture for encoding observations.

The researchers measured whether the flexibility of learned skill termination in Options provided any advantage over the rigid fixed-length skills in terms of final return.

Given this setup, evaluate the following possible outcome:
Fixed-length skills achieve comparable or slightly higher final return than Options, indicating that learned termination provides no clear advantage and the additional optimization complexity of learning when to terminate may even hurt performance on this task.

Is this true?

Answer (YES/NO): YES